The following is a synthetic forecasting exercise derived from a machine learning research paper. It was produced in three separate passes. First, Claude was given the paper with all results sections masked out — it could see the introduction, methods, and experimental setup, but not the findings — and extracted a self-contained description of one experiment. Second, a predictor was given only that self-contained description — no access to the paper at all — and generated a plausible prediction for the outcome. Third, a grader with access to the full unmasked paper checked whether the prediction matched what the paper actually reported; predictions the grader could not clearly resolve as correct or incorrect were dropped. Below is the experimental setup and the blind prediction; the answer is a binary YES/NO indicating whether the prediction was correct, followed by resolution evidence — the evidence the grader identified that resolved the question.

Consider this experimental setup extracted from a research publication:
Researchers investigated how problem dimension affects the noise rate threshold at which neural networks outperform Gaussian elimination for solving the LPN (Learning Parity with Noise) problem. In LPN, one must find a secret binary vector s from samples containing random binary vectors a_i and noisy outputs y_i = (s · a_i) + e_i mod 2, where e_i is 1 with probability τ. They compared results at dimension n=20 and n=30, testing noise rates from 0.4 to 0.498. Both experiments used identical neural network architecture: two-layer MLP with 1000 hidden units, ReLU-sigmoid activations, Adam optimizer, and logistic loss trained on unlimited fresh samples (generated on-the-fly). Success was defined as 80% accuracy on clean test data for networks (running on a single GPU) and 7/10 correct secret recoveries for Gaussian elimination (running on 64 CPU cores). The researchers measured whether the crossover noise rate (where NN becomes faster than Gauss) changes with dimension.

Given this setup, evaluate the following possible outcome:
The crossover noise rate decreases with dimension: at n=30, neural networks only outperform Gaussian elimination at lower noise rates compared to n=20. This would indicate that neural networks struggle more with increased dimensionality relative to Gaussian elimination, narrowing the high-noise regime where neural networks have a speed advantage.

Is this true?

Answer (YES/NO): NO